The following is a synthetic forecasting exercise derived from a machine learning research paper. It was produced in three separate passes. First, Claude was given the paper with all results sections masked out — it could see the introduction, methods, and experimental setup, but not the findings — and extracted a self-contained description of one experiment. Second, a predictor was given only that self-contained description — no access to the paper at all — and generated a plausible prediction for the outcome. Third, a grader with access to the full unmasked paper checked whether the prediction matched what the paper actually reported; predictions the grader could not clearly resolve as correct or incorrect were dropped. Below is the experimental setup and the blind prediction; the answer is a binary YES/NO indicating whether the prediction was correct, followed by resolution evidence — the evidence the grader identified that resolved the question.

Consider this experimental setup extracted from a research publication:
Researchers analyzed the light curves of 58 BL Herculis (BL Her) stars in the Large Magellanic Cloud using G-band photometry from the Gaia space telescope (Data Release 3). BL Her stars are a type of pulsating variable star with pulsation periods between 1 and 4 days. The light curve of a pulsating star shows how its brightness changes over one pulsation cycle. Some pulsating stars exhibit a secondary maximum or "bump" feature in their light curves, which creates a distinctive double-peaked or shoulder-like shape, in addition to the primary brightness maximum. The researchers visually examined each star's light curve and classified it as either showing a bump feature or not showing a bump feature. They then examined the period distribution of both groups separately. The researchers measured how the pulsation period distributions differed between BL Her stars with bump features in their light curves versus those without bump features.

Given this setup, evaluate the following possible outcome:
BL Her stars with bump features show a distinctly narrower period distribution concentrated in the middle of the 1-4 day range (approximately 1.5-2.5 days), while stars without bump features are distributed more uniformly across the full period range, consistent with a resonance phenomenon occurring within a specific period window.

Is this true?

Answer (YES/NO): NO